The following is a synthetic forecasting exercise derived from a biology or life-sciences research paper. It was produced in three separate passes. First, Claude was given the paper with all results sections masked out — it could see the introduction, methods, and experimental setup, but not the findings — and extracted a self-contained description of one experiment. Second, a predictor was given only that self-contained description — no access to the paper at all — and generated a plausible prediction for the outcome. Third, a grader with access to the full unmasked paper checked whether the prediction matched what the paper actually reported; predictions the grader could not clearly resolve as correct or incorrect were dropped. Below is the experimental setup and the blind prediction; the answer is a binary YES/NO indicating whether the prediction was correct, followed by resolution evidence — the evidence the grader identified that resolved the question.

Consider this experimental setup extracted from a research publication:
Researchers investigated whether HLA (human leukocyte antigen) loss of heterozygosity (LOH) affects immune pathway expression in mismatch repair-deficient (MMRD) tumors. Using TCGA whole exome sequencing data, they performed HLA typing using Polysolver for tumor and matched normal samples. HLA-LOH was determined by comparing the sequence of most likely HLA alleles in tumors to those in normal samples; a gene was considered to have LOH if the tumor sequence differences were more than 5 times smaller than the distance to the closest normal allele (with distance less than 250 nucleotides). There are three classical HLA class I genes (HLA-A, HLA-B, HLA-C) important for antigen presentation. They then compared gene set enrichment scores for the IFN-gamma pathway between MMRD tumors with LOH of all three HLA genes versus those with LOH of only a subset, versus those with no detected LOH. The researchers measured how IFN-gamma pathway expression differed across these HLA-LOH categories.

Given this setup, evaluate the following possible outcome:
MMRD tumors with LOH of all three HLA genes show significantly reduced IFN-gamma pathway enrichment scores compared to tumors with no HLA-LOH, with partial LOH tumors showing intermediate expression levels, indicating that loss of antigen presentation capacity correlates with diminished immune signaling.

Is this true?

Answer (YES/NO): NO